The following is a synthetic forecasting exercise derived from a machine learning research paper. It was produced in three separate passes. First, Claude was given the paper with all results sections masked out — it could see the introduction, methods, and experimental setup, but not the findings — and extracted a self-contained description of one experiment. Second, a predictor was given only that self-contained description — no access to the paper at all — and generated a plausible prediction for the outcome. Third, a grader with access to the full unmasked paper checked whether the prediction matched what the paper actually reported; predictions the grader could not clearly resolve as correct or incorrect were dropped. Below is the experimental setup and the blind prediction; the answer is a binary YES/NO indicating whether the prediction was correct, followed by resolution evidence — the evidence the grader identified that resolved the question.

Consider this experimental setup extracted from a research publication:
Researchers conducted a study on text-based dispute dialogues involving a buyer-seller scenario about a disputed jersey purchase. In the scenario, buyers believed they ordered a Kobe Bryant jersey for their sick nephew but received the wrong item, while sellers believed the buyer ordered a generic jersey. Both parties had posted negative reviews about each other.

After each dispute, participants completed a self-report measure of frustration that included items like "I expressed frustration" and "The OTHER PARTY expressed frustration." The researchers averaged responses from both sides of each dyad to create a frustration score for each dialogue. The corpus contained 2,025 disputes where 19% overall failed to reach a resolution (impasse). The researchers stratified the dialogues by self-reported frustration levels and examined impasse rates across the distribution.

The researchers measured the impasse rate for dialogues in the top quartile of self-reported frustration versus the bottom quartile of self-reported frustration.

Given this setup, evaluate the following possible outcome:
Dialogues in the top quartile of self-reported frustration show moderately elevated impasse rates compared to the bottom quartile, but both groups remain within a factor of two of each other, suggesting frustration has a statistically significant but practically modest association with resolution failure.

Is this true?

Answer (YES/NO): NO